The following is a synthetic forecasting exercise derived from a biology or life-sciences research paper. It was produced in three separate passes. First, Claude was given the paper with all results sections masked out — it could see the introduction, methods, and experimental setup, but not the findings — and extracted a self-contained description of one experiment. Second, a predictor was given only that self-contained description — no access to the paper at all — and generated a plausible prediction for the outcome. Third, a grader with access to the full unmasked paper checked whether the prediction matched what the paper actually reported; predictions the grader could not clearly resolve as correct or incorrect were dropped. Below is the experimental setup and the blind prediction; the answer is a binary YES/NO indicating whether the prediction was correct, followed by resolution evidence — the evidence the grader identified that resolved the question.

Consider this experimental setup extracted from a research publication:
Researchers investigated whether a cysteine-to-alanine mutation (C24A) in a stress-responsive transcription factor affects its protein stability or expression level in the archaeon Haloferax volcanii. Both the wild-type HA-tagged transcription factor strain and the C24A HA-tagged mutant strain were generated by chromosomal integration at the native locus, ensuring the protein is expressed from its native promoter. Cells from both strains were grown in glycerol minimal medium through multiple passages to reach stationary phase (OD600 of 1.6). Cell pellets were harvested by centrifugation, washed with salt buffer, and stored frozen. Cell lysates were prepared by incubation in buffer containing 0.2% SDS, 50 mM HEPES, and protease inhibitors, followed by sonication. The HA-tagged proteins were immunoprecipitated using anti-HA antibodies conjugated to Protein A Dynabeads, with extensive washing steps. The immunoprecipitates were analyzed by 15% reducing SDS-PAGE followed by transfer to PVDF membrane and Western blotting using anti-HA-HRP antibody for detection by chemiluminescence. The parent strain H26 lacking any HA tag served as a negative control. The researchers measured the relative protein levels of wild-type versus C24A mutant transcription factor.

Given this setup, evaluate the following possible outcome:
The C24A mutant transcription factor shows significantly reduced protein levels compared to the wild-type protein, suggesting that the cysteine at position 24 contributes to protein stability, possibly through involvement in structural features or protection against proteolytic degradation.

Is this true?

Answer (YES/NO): NO